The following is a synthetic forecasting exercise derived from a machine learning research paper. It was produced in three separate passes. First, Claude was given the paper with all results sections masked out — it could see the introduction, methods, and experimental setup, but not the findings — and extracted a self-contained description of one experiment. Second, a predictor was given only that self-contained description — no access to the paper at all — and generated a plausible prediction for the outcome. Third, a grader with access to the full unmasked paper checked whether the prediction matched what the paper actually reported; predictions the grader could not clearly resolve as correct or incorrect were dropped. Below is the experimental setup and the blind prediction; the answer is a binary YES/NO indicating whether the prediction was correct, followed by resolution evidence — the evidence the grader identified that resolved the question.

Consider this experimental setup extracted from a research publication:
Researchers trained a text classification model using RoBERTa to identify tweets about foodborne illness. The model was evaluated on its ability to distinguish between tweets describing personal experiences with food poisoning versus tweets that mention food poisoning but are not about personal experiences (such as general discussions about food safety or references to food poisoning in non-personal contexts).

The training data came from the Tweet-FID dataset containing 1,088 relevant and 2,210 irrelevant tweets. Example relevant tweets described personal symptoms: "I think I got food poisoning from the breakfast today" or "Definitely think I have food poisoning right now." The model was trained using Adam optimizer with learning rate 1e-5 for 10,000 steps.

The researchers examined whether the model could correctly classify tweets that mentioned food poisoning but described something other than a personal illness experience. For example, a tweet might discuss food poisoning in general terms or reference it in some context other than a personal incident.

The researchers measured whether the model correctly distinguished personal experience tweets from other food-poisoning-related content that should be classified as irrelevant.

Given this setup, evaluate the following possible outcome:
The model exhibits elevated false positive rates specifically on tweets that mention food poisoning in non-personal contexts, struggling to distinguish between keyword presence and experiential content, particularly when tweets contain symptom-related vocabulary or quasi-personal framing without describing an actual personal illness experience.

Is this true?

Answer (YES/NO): YES